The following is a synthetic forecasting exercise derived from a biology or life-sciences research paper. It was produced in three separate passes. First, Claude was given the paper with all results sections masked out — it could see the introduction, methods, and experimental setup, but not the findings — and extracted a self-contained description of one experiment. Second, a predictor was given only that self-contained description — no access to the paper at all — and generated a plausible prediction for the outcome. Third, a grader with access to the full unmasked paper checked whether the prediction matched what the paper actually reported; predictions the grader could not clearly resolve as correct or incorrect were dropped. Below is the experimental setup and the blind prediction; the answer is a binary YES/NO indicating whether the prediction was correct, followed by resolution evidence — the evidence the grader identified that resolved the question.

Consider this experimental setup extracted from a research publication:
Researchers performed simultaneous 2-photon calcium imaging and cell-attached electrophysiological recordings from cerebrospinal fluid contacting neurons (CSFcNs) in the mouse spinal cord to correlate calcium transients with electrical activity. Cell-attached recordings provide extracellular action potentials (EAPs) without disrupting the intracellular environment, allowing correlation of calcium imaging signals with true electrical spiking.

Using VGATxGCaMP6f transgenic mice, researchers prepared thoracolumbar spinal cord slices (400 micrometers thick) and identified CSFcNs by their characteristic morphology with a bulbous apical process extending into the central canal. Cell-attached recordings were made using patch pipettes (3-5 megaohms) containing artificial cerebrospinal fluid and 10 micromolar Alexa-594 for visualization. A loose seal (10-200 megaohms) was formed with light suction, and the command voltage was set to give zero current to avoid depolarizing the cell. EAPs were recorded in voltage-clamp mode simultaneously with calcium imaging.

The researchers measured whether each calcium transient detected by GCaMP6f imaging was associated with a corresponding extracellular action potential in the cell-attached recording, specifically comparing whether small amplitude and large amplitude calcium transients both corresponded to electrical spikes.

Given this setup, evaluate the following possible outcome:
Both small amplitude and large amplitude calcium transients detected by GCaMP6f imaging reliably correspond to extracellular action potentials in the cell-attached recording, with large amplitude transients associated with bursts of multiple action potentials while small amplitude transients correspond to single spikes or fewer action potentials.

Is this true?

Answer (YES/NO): NO